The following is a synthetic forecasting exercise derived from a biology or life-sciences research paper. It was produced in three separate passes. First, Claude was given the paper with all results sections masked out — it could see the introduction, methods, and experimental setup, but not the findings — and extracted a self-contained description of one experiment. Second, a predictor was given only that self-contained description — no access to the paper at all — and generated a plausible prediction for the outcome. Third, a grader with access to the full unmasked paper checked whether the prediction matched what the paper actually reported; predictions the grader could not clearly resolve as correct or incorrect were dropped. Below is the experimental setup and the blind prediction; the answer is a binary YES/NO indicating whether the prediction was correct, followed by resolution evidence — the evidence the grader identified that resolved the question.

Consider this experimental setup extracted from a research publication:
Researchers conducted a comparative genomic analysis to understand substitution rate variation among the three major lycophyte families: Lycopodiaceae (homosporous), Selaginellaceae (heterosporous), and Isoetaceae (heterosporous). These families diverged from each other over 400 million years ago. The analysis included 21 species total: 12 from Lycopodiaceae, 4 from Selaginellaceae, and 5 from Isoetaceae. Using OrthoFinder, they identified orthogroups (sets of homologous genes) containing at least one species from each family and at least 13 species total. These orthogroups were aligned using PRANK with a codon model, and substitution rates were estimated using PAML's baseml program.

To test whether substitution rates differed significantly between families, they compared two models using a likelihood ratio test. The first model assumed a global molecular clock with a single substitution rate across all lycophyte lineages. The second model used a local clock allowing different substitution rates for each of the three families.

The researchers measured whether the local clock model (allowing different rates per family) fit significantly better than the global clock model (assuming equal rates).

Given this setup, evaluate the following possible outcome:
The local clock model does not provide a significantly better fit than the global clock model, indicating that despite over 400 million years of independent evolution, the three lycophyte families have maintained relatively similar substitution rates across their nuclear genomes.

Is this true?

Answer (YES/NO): NO